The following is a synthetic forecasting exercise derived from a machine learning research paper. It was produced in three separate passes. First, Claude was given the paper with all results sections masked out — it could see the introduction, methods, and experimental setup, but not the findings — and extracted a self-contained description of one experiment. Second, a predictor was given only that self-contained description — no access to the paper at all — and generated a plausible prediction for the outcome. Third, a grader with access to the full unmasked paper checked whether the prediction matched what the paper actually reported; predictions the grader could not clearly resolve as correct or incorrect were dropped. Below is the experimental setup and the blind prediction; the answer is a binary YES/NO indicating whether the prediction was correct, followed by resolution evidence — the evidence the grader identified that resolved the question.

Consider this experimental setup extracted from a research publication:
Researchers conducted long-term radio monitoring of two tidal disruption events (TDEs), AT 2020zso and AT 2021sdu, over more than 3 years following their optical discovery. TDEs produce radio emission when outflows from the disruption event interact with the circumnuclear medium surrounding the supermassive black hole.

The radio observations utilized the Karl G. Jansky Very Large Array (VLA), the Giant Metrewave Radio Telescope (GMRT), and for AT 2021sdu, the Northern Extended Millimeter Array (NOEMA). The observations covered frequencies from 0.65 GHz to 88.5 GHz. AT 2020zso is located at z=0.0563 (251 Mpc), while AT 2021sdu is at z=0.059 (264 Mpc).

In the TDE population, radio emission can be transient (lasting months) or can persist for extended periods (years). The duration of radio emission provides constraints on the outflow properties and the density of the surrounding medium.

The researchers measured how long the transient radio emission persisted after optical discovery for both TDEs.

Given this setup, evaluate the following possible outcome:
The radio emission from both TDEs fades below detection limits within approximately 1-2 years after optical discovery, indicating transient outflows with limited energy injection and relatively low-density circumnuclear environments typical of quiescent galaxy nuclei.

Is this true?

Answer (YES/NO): NO